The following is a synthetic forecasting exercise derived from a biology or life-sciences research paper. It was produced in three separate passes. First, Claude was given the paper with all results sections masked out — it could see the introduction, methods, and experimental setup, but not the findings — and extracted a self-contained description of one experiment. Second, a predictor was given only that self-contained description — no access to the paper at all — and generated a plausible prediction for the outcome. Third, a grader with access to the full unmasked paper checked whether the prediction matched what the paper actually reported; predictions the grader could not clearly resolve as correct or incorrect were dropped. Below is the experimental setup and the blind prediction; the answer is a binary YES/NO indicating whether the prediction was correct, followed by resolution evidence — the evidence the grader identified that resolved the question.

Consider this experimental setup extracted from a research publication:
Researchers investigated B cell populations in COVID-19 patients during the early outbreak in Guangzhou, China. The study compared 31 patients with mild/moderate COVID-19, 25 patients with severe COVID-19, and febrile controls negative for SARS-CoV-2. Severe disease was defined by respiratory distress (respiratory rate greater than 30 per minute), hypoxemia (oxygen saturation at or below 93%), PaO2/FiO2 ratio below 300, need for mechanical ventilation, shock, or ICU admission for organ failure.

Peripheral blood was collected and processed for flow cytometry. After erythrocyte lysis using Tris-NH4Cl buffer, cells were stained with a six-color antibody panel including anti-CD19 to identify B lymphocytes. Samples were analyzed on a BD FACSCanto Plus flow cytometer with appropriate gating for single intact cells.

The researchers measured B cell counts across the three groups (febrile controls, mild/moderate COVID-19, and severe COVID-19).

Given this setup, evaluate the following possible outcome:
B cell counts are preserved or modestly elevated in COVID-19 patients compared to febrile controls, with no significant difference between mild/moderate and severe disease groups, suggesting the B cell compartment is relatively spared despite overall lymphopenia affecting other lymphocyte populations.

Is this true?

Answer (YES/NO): NO